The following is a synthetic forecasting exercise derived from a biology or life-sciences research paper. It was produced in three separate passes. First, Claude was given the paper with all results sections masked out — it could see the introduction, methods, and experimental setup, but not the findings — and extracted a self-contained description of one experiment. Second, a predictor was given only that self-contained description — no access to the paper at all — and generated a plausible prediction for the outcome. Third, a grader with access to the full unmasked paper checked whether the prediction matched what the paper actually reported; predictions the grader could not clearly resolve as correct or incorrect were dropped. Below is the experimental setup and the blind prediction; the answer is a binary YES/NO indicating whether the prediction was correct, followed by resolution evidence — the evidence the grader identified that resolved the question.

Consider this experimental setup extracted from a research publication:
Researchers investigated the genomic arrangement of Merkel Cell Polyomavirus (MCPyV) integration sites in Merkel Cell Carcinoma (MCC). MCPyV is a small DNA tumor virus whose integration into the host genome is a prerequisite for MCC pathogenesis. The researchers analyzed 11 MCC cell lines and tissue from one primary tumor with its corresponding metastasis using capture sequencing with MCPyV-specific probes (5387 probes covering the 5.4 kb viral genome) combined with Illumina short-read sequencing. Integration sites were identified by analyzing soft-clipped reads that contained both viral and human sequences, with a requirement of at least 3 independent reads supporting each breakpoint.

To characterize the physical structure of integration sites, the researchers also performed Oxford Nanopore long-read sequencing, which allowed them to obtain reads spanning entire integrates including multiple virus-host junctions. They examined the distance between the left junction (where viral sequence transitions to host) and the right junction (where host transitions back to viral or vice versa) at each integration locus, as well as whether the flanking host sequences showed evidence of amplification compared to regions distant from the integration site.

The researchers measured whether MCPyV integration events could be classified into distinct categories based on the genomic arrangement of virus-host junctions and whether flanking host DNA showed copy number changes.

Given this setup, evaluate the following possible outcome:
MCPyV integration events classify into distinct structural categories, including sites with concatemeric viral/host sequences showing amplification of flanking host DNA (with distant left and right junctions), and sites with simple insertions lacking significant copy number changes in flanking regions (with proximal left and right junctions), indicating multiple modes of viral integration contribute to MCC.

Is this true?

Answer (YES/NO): YES